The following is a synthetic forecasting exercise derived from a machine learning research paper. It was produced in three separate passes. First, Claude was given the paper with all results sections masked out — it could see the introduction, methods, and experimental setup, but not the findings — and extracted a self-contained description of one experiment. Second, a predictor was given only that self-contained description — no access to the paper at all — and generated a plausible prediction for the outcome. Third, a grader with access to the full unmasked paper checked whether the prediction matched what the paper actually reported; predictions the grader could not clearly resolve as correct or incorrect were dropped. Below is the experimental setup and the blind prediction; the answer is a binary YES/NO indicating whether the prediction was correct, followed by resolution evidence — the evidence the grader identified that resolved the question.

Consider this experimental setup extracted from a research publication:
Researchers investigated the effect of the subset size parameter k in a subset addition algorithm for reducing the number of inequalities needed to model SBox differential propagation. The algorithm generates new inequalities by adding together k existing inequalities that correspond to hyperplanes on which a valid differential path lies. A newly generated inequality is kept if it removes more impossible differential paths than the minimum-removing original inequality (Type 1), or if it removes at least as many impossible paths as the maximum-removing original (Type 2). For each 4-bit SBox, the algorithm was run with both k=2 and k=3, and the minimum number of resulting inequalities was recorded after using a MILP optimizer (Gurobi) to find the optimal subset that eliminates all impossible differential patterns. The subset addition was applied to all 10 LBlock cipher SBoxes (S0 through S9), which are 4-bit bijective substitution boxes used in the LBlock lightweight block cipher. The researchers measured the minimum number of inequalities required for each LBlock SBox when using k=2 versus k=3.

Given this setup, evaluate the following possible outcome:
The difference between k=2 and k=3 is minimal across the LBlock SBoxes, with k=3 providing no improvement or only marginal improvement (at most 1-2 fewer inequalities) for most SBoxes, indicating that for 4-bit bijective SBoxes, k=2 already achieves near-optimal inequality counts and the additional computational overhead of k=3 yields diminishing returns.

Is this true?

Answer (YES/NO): YES